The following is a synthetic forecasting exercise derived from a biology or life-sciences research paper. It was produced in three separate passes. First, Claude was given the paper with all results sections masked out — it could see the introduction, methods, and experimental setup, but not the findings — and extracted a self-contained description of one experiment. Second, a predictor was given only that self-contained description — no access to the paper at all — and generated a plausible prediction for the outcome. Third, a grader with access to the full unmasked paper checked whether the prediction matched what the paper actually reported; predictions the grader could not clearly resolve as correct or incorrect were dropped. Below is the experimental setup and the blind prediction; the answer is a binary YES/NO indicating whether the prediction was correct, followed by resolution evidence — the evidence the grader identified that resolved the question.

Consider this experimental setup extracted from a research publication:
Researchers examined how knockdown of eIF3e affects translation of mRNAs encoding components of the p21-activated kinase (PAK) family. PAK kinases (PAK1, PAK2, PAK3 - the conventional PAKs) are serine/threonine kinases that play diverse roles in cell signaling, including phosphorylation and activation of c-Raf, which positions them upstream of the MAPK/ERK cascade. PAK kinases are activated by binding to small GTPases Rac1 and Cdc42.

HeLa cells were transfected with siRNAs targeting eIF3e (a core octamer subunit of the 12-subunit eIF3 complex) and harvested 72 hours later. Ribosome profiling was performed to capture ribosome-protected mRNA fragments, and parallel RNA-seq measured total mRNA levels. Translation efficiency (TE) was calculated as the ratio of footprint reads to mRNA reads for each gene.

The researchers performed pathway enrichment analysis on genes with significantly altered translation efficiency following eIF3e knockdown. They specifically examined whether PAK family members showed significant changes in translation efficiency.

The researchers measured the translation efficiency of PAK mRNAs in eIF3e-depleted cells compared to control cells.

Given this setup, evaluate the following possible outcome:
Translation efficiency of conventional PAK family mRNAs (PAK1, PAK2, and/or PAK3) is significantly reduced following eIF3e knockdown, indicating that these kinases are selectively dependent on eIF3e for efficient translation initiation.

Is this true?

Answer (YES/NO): YES